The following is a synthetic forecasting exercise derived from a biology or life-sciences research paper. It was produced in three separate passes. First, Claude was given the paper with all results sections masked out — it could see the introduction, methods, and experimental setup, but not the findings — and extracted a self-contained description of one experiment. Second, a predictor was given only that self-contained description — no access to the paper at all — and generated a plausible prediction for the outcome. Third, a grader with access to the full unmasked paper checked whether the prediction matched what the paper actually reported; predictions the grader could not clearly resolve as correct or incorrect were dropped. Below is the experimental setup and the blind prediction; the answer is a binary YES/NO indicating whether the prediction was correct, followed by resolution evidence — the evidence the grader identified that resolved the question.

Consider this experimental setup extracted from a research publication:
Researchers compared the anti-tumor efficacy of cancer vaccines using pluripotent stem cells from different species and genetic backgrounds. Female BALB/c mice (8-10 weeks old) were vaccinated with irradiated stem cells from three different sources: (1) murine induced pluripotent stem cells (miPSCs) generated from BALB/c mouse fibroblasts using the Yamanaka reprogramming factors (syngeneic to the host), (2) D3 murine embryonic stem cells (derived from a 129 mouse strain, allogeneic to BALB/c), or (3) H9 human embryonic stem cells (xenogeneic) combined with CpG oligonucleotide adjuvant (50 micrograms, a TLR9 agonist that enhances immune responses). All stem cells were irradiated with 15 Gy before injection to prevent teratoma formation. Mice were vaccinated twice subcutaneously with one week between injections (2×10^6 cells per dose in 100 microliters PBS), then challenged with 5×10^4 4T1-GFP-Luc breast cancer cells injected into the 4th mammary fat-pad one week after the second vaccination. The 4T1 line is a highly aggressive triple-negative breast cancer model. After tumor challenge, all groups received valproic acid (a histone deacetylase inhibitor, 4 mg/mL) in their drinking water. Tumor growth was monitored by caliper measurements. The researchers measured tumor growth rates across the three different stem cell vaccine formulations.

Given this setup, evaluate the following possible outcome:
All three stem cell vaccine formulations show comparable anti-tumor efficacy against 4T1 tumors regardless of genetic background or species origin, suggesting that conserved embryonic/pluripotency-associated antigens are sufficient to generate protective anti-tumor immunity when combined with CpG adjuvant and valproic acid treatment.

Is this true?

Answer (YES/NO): NO